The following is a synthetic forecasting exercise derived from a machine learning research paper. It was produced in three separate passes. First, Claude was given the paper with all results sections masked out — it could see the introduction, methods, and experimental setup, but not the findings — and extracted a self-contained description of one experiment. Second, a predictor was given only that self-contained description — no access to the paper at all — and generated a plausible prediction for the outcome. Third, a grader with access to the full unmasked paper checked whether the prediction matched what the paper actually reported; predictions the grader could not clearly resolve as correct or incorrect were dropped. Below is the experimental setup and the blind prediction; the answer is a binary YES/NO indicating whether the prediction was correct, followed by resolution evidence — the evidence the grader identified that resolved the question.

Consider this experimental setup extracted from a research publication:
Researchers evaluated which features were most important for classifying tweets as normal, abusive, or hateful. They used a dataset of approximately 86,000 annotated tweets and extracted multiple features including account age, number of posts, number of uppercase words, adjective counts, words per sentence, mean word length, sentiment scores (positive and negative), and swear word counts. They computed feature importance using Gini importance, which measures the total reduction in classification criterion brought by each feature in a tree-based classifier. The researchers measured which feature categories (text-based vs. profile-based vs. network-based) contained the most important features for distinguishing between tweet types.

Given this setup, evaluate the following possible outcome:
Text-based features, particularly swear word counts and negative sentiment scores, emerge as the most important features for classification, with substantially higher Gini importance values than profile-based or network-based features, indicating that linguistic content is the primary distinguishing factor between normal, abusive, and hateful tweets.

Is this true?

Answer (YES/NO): YES